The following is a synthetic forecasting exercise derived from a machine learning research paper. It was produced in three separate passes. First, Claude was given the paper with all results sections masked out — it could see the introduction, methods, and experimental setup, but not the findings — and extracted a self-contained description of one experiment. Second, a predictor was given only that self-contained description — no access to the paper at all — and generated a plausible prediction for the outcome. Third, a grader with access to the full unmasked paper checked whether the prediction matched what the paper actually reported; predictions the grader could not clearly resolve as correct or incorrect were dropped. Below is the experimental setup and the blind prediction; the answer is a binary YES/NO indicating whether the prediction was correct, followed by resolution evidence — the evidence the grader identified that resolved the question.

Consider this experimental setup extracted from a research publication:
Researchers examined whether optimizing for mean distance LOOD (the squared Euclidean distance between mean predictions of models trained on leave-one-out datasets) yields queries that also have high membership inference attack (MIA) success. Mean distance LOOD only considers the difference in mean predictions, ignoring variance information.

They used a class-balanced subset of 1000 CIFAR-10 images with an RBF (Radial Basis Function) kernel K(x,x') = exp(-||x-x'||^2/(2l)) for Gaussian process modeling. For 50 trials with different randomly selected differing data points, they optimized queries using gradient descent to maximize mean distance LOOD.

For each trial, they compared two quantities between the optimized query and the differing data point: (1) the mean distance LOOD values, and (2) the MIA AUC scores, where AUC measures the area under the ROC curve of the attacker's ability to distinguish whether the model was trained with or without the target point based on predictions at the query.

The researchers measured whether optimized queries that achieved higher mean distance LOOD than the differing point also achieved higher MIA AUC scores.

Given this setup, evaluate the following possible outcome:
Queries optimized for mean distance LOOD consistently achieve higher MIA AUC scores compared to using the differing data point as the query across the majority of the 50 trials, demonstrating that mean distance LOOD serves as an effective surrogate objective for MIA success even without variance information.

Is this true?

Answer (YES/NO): NO